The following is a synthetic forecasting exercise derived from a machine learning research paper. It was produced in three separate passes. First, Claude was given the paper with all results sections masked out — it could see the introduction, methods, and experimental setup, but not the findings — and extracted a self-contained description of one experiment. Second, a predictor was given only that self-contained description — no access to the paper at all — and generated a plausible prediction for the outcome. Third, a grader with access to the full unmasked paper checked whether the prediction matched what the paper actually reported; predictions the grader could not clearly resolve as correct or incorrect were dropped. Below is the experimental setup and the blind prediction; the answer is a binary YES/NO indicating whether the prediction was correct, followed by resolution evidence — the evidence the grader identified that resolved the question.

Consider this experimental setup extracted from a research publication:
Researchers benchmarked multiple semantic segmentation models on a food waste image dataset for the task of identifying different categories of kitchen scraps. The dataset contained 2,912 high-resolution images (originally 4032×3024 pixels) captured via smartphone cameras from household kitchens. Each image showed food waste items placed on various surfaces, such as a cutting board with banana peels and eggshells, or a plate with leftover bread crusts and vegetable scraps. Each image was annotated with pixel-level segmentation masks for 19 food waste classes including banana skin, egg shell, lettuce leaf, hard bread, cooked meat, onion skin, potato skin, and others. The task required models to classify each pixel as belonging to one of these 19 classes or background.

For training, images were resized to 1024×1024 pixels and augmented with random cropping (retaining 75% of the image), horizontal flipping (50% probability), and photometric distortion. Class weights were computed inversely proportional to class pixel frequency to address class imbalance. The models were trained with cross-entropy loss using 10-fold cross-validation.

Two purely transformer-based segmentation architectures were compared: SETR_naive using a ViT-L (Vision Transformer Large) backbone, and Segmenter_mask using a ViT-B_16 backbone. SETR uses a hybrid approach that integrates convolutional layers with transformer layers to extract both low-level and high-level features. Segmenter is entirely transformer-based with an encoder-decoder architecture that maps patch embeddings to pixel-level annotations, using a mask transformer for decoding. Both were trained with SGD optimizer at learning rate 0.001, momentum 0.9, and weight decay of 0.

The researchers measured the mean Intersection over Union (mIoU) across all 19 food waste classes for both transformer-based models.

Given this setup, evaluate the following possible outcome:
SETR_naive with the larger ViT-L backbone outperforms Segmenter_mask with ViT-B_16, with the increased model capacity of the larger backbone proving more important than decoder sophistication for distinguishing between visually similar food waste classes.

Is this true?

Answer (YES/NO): NO